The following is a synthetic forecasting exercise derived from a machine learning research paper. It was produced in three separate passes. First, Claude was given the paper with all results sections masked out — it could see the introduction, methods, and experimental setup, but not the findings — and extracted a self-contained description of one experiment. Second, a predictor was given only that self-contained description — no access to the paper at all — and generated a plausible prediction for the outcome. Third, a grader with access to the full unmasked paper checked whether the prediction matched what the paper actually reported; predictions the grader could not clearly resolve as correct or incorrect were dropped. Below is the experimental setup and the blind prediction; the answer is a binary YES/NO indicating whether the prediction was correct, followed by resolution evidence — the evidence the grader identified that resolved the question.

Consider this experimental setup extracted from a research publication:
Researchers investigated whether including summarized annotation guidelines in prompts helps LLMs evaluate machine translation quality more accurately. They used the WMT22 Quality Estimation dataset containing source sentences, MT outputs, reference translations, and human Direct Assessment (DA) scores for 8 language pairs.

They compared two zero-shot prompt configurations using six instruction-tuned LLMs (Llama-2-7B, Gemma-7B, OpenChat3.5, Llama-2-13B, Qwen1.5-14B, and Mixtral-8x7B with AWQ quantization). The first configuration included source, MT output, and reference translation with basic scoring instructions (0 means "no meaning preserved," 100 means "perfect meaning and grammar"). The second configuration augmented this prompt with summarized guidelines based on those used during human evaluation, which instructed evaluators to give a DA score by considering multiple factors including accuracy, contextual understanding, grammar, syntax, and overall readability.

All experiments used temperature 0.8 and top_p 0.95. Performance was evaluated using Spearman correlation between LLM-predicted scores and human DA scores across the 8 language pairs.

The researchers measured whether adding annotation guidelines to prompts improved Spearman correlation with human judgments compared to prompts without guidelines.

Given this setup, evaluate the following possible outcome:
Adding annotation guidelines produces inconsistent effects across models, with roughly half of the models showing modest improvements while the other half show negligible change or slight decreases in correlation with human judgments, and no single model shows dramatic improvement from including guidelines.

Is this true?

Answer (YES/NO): NO